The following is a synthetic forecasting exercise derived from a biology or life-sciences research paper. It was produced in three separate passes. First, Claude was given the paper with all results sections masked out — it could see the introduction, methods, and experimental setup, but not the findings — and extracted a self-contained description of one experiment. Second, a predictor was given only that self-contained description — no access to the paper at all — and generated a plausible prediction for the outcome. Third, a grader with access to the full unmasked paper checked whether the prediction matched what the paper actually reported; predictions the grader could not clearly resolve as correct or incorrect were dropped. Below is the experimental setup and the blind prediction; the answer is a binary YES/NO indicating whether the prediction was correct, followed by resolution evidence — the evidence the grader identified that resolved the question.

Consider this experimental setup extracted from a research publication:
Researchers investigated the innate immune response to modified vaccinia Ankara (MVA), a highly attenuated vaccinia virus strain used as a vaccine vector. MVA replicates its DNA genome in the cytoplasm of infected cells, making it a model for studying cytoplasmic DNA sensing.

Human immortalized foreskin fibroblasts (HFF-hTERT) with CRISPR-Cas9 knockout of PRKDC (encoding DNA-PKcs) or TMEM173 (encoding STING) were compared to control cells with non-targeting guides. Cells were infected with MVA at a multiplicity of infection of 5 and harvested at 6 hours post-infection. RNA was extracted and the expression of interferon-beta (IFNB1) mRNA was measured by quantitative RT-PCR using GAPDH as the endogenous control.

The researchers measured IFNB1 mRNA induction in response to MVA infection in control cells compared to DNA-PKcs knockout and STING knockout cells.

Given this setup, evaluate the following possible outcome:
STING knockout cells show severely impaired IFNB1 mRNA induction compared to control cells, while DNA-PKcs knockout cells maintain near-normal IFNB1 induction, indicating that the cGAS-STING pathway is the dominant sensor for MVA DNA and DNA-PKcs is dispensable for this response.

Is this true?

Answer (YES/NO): NO